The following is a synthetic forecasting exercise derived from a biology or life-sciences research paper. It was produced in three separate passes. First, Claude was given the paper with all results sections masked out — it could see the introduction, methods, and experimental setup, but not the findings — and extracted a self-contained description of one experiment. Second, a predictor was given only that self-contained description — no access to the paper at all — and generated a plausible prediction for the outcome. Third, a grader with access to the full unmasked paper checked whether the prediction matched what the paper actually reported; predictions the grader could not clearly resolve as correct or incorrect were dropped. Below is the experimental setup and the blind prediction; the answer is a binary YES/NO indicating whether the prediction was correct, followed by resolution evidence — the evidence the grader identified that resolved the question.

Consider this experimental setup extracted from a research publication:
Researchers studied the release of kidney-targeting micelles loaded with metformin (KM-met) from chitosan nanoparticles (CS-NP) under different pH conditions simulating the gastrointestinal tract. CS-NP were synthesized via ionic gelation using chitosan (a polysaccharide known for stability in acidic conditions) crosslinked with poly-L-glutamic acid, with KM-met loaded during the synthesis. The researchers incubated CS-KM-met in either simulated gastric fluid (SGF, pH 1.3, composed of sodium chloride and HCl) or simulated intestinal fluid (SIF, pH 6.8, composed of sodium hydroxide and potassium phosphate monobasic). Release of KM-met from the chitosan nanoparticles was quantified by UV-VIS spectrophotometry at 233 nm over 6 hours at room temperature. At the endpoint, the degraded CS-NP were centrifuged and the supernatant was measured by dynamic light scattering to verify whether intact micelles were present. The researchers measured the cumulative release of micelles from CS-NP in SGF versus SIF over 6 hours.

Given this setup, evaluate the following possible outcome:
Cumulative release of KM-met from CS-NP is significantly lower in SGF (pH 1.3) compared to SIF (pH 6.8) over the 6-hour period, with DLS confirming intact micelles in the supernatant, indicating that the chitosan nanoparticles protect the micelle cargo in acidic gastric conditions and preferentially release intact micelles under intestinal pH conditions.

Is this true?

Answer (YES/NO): YES